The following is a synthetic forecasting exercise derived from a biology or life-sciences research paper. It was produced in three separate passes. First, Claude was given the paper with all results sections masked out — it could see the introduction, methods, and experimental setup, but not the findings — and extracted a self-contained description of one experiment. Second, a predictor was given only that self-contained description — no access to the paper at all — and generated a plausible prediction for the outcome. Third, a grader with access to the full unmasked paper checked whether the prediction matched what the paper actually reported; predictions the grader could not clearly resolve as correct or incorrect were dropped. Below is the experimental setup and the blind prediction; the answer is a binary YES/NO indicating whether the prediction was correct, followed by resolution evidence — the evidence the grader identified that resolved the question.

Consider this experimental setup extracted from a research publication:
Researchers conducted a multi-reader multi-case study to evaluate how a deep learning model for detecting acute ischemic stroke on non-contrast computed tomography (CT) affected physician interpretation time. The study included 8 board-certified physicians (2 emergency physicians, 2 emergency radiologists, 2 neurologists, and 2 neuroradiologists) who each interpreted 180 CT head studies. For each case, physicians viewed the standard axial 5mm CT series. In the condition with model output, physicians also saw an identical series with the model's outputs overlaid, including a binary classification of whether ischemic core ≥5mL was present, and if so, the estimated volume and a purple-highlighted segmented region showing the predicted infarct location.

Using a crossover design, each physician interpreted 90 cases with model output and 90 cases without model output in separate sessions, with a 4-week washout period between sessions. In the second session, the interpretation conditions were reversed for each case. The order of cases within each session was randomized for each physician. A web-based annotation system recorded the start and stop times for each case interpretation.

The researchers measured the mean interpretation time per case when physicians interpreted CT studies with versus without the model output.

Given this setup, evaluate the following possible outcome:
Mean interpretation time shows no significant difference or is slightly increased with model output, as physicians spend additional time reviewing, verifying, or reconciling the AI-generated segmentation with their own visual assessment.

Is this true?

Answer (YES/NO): NO